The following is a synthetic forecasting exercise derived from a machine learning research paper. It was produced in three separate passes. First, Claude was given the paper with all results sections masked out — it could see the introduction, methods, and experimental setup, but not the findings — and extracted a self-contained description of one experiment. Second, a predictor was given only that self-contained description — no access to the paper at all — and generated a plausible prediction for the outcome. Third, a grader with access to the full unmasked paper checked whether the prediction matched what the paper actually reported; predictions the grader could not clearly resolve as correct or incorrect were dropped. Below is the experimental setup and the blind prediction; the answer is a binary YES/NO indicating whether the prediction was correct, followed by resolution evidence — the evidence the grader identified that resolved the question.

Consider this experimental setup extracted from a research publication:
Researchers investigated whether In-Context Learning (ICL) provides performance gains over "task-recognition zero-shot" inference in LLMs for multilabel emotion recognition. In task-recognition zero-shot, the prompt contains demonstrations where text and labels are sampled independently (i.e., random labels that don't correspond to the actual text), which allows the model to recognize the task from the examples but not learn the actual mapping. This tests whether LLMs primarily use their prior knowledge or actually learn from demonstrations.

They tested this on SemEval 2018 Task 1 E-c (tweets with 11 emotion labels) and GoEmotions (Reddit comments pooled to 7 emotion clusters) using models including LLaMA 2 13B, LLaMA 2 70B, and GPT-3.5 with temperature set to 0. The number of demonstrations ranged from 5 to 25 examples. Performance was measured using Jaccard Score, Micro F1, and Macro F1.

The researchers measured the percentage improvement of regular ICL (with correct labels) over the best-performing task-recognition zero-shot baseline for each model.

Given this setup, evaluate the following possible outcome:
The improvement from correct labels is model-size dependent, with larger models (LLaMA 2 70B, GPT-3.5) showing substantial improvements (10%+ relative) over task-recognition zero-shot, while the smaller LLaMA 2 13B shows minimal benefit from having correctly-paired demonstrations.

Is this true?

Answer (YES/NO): NO